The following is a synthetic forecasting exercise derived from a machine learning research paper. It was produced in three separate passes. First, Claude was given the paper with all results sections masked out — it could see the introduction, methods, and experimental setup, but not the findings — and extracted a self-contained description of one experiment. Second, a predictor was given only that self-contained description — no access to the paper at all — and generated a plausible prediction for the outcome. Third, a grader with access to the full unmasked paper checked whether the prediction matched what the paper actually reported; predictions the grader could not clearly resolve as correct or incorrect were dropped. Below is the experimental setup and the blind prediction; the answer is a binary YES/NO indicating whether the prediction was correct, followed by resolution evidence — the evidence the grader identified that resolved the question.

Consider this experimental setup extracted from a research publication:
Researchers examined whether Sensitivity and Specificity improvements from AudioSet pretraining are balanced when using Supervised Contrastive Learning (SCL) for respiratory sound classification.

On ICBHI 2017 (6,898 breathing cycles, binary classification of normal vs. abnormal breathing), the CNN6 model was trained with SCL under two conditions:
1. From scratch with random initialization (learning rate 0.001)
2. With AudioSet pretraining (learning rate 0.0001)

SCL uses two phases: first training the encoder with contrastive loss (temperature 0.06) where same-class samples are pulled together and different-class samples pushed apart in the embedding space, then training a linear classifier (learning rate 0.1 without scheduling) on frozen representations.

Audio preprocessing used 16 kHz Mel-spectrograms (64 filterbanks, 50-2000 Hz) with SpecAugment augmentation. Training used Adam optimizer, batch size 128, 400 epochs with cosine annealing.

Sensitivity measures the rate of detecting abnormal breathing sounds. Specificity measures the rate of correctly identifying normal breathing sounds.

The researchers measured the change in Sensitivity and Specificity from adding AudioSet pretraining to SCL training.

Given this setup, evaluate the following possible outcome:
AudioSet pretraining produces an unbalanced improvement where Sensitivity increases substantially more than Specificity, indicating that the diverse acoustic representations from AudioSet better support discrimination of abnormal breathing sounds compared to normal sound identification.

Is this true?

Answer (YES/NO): YES